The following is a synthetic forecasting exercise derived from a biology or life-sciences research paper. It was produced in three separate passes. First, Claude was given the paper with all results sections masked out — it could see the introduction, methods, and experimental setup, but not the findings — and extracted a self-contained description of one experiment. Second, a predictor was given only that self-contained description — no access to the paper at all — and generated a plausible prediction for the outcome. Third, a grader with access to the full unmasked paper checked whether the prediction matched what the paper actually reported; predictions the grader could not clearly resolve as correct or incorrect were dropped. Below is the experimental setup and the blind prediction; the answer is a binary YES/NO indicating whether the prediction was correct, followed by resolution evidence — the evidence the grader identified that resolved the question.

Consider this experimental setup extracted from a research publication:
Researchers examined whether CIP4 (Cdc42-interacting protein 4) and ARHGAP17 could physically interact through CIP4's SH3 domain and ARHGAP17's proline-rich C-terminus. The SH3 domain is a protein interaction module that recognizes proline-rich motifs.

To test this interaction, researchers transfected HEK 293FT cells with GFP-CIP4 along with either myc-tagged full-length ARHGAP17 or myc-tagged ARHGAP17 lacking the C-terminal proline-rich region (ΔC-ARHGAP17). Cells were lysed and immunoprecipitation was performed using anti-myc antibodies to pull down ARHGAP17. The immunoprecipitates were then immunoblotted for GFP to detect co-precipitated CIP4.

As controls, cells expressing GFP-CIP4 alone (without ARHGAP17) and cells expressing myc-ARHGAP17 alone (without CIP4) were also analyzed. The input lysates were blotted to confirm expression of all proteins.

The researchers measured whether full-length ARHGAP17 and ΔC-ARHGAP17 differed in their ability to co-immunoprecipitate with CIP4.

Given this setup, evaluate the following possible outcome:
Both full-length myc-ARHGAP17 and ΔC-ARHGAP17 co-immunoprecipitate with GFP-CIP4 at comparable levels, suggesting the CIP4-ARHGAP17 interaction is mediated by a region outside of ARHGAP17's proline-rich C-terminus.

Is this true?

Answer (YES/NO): NO